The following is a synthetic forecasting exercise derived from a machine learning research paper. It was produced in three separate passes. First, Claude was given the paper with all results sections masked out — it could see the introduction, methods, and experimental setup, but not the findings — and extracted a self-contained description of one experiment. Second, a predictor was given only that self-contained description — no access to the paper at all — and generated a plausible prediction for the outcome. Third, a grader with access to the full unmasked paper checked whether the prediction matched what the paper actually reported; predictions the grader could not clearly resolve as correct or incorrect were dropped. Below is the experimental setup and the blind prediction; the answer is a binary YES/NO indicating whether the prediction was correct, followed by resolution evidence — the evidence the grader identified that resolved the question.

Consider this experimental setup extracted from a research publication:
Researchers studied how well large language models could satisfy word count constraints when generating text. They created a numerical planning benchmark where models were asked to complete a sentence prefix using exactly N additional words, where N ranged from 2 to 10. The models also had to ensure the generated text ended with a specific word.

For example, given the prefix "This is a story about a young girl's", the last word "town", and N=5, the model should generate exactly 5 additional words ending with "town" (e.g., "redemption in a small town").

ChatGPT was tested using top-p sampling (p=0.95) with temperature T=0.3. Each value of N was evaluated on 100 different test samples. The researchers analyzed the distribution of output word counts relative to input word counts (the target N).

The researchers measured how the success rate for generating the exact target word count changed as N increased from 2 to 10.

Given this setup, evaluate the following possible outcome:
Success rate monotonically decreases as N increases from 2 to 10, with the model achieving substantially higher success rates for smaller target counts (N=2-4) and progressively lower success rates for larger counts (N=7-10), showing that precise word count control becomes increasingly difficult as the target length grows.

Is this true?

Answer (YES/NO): NO